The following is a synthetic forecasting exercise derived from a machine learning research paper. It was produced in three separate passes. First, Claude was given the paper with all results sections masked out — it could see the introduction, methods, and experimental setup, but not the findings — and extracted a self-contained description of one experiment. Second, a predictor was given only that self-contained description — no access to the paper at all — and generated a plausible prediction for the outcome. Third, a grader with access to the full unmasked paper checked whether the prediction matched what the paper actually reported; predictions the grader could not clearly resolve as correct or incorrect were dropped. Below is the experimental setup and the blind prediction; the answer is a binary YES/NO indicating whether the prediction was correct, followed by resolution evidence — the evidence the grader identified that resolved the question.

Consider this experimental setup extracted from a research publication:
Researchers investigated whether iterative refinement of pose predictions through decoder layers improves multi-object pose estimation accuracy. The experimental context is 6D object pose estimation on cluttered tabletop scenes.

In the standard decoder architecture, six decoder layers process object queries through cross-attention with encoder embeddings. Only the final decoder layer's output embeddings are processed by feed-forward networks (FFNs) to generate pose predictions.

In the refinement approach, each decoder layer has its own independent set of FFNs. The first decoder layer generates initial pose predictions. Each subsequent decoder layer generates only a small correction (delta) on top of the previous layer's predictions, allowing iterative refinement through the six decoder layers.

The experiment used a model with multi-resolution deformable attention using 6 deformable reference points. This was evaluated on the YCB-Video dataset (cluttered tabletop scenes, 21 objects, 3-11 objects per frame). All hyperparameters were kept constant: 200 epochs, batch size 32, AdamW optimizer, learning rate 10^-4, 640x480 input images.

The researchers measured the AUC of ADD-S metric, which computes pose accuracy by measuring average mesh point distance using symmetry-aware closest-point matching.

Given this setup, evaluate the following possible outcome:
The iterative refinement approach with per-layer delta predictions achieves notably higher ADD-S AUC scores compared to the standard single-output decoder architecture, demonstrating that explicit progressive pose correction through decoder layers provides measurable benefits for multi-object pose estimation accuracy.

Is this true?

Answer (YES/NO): YES